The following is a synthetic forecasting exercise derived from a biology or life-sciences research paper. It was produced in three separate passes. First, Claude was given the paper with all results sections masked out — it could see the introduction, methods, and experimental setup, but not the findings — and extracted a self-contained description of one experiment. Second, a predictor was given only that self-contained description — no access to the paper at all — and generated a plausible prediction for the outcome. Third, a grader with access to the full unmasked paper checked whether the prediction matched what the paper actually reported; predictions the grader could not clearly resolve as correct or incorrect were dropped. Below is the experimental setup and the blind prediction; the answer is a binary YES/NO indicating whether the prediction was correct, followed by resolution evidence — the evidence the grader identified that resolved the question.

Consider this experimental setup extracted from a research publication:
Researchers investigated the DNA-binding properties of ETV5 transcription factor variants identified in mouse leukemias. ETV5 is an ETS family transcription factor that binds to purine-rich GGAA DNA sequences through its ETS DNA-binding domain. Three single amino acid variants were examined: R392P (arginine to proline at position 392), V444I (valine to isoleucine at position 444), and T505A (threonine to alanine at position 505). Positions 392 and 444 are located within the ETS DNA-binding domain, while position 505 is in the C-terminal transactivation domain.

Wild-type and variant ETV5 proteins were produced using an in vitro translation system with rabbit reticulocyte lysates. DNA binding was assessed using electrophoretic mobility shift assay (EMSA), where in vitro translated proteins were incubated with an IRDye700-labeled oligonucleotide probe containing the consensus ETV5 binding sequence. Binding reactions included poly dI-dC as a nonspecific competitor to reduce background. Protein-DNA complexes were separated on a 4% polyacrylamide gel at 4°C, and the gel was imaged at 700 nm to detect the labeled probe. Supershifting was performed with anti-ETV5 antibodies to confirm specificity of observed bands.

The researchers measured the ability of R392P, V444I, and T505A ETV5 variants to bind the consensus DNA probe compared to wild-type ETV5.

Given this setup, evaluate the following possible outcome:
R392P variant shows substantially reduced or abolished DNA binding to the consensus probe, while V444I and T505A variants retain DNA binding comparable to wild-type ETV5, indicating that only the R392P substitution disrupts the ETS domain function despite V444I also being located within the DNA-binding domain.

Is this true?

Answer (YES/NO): NO